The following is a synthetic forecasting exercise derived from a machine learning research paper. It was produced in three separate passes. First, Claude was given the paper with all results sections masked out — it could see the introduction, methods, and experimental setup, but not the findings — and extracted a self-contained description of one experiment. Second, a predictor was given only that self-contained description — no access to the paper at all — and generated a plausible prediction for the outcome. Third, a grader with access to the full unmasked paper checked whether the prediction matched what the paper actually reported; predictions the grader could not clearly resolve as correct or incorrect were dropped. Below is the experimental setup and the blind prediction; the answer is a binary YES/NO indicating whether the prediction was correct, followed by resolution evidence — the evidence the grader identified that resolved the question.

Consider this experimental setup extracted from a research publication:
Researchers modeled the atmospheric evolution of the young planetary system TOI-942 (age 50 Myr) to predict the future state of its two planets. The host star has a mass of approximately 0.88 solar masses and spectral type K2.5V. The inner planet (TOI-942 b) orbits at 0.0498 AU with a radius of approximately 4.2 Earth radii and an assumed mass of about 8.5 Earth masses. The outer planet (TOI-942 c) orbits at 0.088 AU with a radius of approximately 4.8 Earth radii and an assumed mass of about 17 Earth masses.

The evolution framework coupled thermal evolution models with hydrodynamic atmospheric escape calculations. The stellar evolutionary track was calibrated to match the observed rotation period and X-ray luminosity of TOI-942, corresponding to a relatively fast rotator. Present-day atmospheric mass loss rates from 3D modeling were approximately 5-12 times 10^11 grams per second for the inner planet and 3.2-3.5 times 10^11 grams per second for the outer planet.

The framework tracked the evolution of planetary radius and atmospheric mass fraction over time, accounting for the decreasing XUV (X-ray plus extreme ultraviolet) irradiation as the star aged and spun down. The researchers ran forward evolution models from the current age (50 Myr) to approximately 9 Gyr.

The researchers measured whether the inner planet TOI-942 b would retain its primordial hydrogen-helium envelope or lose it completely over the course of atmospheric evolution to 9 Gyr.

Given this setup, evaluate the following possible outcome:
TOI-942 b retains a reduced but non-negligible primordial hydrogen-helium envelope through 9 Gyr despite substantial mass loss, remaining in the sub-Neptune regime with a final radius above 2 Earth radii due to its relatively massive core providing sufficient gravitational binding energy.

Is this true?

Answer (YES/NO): NO